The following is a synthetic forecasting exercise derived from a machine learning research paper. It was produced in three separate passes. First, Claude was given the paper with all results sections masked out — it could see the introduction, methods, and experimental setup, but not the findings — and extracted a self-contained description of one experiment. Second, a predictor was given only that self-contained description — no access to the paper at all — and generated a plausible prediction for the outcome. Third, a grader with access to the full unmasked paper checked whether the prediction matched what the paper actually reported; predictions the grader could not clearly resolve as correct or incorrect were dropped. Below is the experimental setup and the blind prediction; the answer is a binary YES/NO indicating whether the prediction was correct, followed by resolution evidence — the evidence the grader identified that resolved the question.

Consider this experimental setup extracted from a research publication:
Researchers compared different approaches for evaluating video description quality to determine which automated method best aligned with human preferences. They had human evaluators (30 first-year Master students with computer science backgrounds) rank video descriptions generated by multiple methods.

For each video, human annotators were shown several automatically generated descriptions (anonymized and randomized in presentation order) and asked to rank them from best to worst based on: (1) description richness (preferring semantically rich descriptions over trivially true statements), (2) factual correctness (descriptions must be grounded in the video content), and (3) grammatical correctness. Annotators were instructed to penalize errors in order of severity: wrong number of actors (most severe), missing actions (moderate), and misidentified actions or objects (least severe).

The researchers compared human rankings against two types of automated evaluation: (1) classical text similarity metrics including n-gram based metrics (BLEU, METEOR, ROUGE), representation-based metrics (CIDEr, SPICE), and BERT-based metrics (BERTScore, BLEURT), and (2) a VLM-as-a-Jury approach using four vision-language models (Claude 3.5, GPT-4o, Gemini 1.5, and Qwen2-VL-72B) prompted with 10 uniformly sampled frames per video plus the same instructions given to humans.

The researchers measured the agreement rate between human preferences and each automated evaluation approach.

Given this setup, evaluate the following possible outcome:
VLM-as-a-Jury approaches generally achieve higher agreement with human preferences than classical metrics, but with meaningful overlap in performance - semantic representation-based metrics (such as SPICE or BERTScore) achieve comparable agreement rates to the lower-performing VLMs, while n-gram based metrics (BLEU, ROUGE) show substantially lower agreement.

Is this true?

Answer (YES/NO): NO